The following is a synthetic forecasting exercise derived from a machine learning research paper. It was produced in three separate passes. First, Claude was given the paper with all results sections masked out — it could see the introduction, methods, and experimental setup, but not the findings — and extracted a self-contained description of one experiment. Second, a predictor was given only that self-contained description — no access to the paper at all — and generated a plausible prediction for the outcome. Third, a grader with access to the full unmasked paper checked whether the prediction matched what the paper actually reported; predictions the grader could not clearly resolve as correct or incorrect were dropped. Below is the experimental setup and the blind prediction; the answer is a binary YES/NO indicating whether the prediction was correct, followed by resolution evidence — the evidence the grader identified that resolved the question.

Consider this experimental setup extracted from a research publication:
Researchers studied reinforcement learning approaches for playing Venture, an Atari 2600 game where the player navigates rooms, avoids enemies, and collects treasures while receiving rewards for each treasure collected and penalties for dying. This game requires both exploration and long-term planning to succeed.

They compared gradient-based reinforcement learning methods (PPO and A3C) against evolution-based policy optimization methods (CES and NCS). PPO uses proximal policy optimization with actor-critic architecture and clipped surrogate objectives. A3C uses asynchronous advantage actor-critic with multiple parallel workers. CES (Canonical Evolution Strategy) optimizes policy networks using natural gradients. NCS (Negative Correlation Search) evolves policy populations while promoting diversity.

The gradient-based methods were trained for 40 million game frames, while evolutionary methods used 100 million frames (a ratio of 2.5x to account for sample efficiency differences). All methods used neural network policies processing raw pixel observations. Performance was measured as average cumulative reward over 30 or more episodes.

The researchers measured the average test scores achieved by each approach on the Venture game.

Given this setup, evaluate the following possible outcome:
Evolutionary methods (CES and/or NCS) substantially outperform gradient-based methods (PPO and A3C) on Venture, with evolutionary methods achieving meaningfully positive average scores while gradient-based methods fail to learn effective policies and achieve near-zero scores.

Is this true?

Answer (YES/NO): YES